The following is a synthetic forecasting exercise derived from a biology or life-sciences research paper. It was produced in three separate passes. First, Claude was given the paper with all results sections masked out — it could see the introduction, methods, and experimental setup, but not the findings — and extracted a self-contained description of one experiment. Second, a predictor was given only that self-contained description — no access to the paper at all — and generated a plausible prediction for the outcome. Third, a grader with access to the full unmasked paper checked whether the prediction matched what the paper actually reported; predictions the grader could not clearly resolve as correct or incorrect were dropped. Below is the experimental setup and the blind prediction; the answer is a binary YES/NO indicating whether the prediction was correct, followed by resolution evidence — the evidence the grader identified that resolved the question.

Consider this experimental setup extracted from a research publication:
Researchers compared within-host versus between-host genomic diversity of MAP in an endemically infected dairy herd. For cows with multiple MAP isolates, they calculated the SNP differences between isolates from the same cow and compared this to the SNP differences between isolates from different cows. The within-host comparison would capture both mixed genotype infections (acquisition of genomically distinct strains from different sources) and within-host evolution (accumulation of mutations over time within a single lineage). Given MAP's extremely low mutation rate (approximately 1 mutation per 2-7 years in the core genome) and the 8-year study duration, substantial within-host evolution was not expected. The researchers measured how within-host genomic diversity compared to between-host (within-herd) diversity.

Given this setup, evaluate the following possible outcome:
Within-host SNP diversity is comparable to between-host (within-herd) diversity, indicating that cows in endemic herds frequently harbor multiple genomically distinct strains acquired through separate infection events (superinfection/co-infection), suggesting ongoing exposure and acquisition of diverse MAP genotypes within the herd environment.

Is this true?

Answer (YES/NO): YES